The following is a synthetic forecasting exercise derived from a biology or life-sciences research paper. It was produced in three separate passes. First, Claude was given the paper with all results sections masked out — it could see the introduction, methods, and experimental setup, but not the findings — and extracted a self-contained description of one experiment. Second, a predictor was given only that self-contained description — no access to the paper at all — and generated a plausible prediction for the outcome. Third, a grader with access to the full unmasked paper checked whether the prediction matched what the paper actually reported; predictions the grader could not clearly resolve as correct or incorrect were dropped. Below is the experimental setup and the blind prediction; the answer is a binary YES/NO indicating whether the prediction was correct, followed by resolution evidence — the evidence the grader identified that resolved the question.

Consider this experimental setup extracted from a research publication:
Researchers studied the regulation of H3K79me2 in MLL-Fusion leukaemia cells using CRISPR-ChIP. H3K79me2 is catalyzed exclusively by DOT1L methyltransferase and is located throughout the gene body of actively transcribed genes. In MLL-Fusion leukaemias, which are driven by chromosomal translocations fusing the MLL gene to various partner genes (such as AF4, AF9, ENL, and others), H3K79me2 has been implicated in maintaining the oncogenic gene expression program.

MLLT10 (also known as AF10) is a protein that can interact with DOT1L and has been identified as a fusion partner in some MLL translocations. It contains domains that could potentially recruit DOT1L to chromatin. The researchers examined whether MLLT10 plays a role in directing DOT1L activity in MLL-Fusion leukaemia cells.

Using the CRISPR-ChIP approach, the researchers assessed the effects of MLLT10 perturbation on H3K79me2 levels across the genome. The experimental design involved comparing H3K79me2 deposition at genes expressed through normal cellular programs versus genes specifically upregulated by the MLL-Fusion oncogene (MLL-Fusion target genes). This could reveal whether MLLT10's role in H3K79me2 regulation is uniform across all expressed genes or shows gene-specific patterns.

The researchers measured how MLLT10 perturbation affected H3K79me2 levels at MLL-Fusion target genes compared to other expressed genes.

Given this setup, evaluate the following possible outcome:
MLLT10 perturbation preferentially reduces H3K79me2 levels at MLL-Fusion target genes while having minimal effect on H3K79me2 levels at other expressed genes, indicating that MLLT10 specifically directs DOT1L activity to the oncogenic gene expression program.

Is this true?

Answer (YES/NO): NO